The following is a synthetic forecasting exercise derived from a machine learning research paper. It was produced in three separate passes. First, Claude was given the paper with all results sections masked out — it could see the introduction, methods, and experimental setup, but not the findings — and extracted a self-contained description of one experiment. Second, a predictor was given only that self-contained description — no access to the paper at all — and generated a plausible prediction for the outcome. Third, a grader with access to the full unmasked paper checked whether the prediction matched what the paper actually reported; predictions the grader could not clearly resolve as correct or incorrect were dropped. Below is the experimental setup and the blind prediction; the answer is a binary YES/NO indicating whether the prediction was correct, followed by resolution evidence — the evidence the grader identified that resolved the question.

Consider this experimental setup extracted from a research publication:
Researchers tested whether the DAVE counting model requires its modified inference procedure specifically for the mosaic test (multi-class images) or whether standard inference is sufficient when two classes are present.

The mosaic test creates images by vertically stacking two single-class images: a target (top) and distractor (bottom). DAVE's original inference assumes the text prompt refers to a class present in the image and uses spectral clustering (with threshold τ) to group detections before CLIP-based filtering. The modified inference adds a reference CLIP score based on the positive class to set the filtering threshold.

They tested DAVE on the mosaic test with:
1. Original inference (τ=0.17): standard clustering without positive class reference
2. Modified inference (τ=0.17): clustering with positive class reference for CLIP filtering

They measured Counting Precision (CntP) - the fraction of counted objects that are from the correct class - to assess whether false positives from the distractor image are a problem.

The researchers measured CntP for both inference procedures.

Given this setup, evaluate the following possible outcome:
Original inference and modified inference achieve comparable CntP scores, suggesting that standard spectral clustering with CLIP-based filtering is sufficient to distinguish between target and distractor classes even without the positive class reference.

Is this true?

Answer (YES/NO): NO